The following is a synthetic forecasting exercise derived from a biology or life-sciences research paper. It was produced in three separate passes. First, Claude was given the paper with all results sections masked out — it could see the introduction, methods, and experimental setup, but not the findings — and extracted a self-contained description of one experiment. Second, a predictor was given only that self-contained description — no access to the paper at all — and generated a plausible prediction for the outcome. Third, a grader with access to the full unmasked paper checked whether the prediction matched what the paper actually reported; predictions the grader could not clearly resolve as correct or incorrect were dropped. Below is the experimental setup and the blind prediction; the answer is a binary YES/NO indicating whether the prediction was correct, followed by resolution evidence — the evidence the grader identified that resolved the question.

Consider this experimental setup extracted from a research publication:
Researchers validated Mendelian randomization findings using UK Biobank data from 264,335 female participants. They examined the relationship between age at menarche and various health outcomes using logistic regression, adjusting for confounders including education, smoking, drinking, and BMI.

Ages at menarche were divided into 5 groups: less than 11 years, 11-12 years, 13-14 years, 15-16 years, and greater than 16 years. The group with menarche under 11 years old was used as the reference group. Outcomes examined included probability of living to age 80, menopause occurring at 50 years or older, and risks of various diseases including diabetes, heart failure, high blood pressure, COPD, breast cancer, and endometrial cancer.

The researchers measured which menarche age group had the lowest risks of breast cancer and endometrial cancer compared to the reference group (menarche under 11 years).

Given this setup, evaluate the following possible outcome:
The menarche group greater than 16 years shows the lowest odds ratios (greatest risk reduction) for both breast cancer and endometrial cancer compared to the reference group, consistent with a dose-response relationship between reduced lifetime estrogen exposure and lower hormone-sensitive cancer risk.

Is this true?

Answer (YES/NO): YES